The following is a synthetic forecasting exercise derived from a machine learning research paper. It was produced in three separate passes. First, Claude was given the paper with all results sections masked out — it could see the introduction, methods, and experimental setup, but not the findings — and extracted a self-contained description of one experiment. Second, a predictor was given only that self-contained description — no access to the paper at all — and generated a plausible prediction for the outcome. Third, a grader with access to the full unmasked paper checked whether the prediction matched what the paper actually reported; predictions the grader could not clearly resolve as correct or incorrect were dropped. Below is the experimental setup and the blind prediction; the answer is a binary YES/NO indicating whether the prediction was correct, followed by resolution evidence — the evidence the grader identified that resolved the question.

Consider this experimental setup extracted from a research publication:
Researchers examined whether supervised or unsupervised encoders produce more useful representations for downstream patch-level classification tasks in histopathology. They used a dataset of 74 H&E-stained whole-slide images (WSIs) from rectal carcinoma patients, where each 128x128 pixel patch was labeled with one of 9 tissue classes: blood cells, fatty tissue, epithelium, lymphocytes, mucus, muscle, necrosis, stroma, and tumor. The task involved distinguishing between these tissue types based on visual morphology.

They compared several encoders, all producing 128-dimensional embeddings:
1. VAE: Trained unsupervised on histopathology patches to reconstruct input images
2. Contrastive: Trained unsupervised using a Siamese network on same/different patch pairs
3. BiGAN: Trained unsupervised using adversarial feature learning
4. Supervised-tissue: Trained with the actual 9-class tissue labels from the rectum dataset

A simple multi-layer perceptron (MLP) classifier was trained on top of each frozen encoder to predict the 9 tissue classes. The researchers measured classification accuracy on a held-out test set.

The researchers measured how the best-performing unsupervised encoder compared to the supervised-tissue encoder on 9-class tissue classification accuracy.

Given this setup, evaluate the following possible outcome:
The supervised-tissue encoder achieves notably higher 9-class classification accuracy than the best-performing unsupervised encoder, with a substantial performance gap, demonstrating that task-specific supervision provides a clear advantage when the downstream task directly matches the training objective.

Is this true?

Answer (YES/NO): YES